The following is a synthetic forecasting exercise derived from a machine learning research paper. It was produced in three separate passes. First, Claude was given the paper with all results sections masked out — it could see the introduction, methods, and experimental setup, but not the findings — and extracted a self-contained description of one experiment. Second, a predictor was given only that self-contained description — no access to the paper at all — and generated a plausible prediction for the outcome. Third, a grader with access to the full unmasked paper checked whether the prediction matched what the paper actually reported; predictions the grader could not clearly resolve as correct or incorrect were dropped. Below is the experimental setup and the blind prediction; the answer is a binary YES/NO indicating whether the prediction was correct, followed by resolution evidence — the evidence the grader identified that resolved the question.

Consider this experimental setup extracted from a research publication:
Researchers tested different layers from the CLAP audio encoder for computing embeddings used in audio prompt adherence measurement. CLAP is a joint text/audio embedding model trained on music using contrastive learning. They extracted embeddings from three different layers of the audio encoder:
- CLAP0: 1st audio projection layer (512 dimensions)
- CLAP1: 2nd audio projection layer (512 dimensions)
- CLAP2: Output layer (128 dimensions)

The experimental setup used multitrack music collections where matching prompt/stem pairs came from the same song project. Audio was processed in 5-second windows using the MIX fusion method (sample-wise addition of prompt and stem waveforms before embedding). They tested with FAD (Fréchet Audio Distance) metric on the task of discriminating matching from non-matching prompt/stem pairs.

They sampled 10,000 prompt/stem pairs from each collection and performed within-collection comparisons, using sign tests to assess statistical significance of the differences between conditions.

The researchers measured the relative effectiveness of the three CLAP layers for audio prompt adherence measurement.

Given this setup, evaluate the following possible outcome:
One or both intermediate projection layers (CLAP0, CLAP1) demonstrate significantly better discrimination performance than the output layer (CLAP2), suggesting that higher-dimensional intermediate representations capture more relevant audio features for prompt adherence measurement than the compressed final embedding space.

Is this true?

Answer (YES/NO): YES